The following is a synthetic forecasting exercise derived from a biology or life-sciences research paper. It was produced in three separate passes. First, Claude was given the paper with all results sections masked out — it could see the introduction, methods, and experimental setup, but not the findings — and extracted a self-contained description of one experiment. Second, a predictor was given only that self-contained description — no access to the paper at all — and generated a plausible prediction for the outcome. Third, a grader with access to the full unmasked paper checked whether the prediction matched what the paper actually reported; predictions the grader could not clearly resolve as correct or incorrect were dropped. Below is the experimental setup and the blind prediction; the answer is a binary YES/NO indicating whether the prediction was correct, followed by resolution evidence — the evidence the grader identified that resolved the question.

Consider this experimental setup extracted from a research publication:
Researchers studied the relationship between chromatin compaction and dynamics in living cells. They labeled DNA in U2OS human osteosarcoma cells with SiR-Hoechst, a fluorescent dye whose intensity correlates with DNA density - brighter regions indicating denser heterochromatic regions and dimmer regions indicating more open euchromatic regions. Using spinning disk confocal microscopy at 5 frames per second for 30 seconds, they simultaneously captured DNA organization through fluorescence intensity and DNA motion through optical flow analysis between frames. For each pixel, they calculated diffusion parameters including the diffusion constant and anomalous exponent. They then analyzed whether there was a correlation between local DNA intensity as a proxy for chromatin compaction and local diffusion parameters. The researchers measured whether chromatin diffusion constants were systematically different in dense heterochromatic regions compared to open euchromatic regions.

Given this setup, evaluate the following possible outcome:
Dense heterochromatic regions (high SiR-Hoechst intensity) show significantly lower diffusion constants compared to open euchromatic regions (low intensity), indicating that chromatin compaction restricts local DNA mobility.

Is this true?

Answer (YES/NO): NO